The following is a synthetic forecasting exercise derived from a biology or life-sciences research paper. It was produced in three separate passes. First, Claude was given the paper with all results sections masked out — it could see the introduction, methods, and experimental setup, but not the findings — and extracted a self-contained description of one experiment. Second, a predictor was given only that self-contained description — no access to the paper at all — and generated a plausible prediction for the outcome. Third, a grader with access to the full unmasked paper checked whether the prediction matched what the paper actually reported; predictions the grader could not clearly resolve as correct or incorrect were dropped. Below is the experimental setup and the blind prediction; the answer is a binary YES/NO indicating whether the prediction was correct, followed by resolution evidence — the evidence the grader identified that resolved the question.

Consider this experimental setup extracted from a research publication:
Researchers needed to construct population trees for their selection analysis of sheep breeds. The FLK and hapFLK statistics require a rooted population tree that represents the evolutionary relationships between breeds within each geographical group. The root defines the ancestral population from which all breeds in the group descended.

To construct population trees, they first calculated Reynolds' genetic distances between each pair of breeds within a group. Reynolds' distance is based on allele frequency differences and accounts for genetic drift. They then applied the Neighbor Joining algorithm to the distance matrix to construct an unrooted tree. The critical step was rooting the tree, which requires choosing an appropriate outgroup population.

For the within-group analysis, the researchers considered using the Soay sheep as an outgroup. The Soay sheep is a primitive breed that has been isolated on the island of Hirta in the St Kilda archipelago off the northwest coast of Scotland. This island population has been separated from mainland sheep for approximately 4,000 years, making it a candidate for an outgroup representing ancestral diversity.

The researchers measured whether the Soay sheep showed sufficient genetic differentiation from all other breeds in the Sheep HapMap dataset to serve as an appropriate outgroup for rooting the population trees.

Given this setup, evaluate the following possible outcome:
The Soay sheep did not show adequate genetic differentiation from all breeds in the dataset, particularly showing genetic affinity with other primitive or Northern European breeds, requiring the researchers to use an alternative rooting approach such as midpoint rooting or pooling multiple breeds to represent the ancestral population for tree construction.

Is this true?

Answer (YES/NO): NO